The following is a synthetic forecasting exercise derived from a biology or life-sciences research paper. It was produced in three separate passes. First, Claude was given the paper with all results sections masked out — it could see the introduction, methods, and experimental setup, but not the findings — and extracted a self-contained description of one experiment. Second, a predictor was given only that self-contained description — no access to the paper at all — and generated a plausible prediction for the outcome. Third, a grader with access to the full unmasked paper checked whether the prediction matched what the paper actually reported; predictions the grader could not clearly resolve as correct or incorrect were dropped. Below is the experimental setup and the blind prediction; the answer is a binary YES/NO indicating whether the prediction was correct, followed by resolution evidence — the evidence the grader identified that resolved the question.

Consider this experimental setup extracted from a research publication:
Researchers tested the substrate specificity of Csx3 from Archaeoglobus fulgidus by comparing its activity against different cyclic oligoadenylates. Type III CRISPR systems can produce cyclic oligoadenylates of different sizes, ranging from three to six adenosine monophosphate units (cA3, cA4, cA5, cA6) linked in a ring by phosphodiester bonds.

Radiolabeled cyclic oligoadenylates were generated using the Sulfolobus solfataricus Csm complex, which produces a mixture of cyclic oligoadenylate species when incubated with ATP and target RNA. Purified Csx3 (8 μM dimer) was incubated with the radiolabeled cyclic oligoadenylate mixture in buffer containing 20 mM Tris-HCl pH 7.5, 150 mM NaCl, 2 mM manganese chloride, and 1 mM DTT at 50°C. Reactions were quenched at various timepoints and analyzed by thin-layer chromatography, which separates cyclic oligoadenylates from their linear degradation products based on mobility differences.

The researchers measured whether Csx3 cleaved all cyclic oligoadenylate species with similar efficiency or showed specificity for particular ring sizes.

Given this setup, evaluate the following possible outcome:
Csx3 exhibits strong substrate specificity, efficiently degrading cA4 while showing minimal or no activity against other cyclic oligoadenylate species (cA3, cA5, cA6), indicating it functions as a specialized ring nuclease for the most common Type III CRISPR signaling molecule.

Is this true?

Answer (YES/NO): YES